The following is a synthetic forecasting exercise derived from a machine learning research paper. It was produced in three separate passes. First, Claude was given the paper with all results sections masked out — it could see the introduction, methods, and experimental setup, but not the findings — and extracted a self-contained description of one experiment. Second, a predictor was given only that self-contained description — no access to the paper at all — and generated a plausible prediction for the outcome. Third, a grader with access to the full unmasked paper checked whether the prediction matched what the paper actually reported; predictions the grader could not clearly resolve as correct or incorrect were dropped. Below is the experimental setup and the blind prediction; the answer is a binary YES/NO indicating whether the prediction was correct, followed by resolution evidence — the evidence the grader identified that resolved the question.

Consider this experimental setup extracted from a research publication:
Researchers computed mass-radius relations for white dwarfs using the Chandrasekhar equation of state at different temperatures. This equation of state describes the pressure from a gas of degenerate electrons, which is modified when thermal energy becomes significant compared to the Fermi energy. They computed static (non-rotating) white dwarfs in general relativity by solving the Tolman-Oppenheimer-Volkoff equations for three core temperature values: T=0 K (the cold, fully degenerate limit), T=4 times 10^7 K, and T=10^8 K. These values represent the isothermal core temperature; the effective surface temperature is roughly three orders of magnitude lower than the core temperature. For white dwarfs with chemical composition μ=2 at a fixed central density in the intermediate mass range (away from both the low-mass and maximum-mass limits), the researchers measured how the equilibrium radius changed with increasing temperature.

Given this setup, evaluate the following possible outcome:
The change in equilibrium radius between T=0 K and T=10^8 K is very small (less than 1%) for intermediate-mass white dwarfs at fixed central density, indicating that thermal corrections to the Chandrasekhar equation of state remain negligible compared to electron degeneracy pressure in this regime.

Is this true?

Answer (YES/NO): NO